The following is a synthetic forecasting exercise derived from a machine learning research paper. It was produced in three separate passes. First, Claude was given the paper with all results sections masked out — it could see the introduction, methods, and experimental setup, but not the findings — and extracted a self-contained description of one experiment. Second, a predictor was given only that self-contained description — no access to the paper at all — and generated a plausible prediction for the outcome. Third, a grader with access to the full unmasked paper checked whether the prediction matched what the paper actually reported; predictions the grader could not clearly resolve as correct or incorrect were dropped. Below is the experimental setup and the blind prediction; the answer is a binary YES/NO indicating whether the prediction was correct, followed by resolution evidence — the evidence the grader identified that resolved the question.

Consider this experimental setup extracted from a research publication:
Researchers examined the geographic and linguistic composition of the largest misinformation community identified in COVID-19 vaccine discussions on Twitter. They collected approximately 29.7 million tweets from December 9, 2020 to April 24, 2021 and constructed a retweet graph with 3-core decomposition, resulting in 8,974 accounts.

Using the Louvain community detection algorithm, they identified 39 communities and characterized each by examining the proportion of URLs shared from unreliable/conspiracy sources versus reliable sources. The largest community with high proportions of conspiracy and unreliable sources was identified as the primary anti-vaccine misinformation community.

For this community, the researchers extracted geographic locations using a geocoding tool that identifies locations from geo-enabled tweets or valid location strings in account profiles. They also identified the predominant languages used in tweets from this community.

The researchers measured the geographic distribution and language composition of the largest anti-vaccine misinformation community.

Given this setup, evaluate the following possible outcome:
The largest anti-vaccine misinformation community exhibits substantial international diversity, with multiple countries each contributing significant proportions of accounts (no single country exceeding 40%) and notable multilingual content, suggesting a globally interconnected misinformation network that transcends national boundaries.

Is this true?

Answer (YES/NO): NO